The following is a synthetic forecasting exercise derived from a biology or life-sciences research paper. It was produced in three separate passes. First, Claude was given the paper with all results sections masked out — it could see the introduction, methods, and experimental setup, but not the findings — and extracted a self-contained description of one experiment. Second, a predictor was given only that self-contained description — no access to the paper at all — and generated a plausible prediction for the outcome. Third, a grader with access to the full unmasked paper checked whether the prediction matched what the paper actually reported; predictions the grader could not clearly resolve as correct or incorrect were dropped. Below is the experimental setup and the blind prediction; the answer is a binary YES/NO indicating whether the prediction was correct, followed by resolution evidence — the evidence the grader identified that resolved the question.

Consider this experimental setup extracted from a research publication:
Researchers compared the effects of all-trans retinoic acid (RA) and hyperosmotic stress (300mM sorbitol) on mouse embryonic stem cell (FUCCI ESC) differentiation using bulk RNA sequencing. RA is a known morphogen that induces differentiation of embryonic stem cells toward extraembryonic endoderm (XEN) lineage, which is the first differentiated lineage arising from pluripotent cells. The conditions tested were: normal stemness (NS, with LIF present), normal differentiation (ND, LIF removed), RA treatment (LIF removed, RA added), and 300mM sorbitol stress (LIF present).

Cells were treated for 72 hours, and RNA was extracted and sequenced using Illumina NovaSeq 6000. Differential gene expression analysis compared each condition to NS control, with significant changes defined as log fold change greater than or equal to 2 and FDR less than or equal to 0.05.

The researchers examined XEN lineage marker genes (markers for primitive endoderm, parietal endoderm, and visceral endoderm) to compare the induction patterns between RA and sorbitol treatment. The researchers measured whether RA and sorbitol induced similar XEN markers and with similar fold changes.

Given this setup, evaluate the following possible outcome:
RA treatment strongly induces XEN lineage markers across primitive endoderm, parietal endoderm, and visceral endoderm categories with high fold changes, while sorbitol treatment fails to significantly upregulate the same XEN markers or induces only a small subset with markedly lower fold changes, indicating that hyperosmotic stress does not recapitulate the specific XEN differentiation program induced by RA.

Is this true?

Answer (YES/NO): NO